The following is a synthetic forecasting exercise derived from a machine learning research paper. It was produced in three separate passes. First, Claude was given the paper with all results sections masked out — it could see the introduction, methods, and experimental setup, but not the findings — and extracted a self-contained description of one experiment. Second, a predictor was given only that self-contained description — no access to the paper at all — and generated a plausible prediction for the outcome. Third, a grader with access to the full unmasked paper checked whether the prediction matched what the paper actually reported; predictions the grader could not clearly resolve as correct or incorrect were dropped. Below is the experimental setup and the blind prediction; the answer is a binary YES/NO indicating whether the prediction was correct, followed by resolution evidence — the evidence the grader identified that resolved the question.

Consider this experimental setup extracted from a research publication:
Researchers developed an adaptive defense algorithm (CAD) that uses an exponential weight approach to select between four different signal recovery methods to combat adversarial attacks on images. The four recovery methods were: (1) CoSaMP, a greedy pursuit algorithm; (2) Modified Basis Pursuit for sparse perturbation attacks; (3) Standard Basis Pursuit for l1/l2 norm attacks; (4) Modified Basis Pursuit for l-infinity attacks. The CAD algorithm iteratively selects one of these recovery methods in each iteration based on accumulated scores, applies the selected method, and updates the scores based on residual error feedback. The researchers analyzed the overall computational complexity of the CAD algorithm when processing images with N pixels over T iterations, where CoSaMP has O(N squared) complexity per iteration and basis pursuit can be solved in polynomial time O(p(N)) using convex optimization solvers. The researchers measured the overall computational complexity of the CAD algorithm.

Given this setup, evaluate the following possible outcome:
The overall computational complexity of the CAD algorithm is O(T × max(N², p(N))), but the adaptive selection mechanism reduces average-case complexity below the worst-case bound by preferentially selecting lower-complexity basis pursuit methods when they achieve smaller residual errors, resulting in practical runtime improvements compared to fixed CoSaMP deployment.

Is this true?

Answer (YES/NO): NO